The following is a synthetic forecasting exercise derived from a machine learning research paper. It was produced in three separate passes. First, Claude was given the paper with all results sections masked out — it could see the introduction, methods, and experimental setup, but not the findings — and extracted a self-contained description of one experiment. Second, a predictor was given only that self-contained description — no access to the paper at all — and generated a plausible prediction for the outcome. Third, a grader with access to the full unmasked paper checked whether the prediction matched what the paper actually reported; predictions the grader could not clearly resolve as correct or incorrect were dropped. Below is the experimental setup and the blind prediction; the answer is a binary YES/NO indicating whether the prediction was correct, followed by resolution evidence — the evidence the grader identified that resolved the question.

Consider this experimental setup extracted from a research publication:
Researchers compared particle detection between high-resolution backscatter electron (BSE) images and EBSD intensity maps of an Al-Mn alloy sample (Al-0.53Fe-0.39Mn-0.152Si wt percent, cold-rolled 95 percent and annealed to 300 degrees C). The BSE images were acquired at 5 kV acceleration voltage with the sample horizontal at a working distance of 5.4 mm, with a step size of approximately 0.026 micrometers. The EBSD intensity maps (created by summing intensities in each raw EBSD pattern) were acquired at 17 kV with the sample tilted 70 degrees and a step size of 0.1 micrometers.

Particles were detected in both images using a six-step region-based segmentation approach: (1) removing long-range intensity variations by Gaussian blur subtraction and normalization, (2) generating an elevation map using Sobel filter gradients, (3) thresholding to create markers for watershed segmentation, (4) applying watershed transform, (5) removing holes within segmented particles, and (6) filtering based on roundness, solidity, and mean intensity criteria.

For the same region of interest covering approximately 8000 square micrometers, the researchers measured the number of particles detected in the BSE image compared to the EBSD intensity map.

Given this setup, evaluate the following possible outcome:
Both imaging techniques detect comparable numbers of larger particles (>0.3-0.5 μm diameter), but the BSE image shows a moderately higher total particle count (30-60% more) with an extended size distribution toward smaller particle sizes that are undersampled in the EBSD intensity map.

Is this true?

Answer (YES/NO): NO